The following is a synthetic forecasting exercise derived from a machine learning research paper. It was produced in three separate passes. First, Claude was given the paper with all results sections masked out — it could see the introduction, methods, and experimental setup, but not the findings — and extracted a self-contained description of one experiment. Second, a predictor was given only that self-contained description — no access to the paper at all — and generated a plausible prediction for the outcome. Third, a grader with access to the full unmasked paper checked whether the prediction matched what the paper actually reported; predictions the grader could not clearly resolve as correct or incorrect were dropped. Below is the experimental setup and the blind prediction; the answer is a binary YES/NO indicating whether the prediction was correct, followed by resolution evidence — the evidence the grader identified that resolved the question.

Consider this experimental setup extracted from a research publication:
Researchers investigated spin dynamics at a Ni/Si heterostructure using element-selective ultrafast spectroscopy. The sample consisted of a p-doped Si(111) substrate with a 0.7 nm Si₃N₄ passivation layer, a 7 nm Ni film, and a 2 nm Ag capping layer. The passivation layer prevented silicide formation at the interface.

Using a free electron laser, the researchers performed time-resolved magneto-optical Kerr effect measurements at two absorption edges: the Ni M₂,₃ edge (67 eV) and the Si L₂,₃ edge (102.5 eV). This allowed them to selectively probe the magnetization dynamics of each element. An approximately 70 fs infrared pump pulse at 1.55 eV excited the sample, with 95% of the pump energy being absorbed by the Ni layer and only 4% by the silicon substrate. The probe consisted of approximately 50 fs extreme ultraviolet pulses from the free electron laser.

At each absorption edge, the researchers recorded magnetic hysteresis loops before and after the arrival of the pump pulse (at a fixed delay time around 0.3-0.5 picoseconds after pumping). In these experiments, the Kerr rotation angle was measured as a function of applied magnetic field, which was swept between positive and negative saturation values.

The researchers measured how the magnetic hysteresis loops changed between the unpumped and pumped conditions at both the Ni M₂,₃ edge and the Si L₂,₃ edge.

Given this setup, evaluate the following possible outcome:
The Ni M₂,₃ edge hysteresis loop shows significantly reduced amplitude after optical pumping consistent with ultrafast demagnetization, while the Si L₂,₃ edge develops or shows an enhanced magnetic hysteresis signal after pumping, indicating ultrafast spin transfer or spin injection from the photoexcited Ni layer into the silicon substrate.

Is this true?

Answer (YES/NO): NO